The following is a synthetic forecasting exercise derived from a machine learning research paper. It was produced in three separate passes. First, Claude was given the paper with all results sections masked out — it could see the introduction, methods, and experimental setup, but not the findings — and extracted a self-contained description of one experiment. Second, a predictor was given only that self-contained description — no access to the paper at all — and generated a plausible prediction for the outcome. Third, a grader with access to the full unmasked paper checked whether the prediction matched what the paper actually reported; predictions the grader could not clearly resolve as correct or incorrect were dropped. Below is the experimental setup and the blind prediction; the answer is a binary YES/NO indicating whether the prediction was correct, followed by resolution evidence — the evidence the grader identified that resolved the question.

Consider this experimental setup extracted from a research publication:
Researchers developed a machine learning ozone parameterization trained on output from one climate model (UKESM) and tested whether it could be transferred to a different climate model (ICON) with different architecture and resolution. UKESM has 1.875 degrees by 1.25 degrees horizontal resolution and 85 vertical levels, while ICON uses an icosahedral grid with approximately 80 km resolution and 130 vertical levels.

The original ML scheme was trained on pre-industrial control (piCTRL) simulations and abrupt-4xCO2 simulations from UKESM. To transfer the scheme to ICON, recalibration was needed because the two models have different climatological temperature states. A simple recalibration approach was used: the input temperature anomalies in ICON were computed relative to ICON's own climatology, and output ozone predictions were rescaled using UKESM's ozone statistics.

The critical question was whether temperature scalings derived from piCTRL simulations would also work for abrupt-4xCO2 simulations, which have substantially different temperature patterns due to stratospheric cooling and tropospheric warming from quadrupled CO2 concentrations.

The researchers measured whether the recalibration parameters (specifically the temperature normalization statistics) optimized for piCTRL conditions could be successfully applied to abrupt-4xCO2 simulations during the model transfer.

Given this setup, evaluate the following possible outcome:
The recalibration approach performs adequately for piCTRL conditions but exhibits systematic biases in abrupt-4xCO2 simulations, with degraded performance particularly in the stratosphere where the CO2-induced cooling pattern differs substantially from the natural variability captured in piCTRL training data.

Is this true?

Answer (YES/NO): NO